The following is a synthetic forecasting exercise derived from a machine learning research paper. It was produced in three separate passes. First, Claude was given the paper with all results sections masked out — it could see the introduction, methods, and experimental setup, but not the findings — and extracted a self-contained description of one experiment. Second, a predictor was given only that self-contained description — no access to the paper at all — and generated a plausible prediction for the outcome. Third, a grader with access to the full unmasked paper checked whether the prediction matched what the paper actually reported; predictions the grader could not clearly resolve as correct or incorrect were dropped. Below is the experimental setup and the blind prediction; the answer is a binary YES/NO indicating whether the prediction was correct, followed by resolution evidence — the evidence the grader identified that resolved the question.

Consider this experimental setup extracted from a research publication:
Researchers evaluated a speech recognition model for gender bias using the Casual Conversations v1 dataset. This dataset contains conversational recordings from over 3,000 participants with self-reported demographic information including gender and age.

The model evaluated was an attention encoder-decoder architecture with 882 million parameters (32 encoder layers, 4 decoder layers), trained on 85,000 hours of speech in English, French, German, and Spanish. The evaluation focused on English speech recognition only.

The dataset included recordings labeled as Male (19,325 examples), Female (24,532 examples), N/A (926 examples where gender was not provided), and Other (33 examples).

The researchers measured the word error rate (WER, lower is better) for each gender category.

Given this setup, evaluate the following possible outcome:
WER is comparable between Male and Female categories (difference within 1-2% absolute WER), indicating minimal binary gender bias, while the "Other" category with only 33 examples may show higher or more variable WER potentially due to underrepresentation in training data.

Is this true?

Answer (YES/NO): NO